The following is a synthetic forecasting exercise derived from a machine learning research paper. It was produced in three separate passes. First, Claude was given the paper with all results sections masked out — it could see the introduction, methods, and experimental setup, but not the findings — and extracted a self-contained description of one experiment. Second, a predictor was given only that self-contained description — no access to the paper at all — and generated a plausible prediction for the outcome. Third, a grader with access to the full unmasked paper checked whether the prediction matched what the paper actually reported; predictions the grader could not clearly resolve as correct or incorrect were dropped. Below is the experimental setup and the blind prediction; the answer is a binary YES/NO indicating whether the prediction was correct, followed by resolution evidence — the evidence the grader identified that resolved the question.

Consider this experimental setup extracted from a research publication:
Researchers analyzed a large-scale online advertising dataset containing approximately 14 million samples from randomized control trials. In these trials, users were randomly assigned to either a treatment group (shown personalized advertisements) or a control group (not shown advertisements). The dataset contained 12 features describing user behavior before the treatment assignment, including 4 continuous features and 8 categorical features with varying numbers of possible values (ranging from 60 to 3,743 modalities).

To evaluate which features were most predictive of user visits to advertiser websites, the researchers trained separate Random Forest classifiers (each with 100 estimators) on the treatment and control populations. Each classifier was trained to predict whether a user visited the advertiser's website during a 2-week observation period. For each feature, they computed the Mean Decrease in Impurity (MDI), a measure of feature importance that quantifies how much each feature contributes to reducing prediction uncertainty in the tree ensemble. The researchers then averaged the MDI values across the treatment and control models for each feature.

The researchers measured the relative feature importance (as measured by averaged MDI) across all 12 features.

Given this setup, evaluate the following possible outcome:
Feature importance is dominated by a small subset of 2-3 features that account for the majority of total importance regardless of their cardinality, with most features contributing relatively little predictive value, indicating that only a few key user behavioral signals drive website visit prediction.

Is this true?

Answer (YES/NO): NO